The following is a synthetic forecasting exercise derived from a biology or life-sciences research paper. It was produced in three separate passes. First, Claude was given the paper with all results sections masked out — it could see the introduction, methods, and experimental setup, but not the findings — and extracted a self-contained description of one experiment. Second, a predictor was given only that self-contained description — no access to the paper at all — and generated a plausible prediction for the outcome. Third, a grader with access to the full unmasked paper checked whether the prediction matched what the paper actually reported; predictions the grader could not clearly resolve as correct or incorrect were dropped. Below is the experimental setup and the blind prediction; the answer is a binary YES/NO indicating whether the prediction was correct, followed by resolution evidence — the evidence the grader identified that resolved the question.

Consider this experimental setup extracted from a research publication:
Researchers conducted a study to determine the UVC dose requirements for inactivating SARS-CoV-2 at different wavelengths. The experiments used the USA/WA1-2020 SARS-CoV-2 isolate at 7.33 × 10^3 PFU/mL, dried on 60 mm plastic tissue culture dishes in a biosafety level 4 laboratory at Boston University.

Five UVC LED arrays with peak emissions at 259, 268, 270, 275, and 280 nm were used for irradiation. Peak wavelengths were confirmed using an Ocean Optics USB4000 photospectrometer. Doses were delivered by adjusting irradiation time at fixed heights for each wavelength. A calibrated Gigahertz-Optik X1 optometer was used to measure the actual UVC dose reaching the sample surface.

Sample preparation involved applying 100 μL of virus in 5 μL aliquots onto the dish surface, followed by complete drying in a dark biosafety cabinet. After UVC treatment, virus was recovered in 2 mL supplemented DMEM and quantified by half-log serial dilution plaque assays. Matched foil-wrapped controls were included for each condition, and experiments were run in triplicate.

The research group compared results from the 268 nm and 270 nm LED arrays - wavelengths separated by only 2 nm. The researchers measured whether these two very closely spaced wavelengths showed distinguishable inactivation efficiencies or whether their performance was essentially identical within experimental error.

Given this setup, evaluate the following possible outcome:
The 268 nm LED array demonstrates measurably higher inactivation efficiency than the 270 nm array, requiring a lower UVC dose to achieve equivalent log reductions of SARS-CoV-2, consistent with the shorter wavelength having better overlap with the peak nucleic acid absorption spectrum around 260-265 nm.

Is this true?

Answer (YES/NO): YES